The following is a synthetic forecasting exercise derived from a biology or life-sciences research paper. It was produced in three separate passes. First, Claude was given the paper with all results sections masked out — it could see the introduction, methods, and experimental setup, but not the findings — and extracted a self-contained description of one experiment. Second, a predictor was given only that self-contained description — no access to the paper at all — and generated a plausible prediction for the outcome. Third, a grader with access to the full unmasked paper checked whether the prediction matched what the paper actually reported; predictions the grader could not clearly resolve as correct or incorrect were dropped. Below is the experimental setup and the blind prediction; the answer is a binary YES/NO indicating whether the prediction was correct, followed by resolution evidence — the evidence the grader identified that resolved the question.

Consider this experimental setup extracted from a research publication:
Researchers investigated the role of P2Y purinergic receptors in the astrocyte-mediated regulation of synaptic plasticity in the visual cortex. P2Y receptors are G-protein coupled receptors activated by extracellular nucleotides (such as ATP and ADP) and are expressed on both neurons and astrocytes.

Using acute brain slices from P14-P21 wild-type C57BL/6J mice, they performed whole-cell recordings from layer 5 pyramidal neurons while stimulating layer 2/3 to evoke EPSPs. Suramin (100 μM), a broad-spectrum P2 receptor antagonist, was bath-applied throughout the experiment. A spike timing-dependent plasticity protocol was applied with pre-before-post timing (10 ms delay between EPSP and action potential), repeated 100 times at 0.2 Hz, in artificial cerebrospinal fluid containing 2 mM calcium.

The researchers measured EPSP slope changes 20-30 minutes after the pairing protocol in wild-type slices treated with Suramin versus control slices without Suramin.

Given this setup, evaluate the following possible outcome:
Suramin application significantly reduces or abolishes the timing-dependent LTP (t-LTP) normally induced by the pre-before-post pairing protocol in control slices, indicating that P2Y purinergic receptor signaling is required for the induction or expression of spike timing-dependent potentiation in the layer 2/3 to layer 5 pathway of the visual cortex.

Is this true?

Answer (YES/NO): NO